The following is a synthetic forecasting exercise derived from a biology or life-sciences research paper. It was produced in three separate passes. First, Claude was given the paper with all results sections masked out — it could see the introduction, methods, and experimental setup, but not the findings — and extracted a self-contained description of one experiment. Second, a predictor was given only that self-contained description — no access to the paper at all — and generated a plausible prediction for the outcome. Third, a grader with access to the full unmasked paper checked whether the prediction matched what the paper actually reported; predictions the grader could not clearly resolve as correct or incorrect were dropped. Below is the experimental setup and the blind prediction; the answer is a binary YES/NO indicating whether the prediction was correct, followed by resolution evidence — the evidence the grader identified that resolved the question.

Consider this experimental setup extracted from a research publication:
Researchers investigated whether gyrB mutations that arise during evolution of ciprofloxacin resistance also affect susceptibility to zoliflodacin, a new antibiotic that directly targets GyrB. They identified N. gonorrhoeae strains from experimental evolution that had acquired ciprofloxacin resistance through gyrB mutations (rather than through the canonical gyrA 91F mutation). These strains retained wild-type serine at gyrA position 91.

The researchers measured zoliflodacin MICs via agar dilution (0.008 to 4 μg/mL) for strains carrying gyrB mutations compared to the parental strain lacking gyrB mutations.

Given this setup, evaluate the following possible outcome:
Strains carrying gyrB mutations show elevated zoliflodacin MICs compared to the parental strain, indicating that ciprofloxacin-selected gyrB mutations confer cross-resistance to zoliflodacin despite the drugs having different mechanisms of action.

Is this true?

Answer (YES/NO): YES